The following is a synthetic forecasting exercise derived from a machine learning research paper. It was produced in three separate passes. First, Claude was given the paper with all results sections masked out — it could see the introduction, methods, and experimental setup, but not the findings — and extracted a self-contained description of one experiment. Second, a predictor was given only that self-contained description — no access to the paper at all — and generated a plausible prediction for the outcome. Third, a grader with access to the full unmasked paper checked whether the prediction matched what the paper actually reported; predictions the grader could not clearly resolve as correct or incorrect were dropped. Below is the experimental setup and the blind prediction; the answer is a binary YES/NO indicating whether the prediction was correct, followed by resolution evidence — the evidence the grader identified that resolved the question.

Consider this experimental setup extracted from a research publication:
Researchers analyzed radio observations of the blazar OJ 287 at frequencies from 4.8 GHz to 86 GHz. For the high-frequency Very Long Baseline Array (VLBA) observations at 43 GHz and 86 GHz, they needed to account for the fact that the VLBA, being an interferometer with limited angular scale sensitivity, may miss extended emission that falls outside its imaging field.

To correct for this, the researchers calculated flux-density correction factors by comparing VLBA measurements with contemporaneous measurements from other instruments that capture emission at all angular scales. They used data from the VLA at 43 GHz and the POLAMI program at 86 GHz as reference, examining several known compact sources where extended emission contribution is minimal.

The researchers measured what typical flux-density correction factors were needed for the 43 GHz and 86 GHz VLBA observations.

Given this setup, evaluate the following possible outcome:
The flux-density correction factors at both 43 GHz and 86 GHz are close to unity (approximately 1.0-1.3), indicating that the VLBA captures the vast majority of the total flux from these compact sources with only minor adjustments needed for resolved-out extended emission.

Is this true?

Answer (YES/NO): NO